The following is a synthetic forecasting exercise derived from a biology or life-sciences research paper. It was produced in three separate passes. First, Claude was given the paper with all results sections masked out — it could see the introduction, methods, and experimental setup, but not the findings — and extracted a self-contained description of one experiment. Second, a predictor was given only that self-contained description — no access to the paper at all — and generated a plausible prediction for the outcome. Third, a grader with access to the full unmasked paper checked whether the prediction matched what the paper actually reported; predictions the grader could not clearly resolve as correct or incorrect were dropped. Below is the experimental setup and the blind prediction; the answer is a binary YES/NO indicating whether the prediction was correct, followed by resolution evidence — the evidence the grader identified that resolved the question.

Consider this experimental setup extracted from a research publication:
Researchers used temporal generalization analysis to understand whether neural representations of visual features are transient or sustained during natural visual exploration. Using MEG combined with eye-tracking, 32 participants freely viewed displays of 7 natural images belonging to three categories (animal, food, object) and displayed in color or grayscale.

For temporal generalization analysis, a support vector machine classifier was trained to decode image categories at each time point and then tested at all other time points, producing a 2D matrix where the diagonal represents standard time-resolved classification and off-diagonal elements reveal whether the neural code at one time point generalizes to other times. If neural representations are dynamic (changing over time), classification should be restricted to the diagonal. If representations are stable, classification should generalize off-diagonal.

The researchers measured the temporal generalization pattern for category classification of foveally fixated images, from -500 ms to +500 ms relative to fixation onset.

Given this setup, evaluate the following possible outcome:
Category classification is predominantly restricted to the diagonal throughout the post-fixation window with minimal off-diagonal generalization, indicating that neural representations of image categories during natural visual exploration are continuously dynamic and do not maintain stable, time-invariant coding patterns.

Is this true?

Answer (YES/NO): NO